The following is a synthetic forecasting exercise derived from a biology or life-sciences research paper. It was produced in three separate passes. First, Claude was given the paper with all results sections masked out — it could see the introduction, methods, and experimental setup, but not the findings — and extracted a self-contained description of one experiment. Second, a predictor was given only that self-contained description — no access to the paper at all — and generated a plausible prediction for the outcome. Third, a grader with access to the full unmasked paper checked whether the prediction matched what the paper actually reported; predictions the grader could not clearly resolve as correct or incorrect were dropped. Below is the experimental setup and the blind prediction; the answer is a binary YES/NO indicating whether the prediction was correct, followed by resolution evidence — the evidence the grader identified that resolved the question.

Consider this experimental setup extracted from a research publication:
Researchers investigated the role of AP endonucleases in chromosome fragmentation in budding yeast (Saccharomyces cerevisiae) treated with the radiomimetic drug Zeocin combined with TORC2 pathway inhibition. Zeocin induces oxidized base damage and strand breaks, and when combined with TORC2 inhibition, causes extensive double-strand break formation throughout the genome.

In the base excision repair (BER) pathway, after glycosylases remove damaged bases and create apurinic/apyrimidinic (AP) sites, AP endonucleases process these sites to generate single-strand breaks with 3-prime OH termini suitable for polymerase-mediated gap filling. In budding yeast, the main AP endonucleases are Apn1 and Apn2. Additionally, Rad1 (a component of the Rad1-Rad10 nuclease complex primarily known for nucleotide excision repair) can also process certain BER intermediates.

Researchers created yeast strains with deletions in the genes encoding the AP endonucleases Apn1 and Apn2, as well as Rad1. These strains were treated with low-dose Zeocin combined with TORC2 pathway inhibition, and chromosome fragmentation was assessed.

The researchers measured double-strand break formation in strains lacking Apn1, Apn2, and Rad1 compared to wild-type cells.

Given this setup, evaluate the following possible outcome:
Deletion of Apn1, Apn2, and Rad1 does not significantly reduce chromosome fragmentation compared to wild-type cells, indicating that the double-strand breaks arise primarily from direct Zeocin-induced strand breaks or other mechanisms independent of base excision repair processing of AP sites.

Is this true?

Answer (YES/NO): NO